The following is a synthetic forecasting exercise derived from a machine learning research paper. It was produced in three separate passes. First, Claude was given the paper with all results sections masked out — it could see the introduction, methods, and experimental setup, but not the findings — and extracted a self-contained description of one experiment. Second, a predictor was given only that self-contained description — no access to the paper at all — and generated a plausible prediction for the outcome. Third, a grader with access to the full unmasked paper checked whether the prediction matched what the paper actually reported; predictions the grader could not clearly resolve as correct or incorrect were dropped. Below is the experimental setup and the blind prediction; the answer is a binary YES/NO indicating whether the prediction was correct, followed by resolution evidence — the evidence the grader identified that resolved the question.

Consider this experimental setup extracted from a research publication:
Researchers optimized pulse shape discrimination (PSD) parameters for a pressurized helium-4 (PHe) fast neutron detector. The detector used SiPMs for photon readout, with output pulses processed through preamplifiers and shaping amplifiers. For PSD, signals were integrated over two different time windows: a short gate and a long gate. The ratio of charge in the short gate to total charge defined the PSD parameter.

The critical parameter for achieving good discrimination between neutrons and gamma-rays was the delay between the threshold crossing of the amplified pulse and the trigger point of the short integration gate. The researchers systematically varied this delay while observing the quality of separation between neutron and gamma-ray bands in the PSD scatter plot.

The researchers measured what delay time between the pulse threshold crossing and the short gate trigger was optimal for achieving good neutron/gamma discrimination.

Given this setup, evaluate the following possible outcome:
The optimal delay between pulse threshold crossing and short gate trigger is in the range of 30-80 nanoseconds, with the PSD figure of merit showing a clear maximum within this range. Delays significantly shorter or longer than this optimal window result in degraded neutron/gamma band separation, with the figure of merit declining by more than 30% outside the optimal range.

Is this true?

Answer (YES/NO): NO